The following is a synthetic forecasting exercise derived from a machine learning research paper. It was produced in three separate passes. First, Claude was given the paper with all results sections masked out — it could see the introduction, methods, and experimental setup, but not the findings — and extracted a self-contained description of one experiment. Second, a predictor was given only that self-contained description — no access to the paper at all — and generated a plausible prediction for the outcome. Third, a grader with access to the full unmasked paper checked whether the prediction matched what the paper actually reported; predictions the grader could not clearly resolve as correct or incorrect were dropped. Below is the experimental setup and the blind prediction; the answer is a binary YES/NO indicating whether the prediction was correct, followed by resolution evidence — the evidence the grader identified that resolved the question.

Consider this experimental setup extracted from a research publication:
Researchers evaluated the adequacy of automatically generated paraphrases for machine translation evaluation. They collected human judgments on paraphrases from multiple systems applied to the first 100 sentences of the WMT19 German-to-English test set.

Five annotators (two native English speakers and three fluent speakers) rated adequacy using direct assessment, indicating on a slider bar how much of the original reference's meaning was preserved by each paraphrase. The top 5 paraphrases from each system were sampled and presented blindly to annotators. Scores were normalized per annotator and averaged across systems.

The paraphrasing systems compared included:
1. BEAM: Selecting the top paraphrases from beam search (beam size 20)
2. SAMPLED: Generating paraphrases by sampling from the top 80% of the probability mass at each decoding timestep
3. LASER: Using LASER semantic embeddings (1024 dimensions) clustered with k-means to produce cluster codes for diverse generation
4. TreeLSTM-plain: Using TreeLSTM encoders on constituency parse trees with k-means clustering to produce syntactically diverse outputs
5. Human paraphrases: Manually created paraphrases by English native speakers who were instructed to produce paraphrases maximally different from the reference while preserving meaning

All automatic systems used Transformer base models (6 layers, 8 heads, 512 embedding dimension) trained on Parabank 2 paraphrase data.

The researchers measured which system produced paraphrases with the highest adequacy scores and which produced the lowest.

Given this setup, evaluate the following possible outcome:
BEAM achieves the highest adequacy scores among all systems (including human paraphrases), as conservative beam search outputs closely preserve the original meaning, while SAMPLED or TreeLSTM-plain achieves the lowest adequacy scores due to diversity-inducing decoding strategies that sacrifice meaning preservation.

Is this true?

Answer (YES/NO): NO